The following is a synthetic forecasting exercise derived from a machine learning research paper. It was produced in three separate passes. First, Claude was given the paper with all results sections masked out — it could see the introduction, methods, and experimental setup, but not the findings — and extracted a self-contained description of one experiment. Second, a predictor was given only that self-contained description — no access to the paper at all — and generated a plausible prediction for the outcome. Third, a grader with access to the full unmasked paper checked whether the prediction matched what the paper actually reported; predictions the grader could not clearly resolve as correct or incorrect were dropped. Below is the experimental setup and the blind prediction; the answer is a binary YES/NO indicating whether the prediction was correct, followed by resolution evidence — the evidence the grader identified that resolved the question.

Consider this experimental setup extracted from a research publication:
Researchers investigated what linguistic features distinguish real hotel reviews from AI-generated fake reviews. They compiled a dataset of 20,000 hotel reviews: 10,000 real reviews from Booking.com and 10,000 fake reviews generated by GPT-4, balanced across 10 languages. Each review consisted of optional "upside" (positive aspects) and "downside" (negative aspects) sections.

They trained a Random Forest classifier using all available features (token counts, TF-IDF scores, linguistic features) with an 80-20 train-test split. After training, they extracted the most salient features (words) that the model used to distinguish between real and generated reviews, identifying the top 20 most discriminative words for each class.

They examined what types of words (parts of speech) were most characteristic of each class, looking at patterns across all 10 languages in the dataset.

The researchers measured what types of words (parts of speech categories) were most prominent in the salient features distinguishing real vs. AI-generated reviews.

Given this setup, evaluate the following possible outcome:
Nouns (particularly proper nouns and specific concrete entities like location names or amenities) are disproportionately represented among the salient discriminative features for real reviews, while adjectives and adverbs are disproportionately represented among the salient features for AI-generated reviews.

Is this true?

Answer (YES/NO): NO